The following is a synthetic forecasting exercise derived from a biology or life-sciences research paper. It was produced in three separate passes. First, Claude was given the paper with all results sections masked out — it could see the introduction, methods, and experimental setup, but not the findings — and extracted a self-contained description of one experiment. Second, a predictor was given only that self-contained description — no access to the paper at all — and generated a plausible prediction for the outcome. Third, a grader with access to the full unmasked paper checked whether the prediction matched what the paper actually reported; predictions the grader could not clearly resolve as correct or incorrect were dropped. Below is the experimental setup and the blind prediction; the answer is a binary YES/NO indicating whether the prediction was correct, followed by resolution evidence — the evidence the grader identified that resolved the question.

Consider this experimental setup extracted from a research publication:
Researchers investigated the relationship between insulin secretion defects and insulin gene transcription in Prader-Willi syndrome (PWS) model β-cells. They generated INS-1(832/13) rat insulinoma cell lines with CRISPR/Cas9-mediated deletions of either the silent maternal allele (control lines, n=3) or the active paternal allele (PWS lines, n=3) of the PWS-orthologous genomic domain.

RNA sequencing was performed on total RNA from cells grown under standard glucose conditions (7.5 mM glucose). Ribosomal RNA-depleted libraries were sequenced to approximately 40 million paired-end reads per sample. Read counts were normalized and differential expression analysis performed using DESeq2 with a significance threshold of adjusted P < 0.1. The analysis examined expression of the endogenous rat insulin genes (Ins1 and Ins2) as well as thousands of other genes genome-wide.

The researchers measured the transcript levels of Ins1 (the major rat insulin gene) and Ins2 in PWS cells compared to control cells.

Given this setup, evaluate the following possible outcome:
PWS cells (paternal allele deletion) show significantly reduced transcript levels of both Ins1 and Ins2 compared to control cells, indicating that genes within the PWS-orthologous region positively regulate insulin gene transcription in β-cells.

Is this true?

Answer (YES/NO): NO